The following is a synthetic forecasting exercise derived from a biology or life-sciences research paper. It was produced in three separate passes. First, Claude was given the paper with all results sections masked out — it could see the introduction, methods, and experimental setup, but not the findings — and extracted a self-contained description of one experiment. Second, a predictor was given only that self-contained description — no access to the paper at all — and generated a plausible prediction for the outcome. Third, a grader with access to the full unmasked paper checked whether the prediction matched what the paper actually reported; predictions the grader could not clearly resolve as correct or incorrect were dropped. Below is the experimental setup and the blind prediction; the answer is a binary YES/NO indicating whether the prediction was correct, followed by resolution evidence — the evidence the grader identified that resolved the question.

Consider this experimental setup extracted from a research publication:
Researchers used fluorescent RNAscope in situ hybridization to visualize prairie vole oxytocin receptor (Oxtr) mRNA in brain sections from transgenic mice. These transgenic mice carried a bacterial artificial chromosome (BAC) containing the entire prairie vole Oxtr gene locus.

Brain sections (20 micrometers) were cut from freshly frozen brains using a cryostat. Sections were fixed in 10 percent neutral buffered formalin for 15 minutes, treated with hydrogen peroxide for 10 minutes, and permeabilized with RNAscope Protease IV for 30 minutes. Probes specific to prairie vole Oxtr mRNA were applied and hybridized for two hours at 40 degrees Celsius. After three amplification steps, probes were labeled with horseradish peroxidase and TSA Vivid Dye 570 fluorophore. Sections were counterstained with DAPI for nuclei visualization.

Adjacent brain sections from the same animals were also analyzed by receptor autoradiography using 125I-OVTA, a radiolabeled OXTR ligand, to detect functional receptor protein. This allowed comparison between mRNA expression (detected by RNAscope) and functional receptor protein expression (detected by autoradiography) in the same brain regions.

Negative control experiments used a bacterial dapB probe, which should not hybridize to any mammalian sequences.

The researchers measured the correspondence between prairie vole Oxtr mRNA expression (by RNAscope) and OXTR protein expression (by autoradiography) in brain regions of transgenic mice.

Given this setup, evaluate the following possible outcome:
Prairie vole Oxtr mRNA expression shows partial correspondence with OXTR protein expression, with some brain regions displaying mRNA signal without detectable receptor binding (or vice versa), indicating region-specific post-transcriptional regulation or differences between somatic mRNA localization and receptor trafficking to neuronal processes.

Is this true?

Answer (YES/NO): YES